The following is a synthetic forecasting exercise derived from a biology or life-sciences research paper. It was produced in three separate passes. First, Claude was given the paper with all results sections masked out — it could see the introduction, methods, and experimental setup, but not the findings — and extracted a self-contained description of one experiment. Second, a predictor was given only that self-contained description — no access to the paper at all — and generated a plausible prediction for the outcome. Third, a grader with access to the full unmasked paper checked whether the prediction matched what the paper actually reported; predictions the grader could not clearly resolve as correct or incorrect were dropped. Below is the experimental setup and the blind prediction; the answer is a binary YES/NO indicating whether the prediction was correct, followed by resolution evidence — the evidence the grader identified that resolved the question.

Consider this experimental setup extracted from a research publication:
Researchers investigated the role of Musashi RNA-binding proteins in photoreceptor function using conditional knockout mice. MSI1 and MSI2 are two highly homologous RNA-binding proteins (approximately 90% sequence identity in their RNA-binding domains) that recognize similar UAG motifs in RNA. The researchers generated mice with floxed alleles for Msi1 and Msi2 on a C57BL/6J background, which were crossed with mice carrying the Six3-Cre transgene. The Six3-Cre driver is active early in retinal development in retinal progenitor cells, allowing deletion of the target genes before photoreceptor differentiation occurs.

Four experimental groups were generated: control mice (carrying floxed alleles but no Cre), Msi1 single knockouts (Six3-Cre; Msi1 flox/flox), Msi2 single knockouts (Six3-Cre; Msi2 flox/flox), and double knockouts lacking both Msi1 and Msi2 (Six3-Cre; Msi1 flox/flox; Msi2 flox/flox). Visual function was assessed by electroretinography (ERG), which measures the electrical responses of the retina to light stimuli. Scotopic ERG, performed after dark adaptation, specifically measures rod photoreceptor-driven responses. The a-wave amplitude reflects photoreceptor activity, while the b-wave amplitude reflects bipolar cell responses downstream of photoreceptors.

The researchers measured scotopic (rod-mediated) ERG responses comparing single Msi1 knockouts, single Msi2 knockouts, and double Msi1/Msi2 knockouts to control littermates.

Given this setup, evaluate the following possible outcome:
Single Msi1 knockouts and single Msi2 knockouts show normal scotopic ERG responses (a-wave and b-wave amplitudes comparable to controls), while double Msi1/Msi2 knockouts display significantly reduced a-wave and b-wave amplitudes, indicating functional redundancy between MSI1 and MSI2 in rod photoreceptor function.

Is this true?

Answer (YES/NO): NO